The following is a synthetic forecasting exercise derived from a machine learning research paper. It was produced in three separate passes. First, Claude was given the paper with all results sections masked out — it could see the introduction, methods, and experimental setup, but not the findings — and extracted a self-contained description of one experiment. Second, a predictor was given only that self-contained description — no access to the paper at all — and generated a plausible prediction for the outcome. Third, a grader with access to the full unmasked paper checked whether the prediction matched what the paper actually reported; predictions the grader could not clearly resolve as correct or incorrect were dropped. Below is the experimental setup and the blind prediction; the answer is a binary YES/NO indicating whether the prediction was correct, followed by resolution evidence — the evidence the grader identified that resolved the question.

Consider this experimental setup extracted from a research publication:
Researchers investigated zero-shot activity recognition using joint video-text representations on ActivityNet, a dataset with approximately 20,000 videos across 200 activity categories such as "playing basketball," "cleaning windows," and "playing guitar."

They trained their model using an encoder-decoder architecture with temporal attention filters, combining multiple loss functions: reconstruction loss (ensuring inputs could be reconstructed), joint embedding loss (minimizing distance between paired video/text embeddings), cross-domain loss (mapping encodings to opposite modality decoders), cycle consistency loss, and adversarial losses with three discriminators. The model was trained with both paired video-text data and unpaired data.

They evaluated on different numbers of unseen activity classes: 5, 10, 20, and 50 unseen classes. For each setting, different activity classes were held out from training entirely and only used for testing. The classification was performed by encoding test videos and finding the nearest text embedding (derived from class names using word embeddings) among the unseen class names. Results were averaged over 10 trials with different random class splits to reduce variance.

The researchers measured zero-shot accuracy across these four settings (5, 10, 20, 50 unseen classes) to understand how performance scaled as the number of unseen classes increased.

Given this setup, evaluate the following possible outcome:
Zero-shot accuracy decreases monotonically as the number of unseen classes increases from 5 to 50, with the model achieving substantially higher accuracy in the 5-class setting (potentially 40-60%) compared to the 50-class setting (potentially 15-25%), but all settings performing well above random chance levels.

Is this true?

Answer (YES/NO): NO